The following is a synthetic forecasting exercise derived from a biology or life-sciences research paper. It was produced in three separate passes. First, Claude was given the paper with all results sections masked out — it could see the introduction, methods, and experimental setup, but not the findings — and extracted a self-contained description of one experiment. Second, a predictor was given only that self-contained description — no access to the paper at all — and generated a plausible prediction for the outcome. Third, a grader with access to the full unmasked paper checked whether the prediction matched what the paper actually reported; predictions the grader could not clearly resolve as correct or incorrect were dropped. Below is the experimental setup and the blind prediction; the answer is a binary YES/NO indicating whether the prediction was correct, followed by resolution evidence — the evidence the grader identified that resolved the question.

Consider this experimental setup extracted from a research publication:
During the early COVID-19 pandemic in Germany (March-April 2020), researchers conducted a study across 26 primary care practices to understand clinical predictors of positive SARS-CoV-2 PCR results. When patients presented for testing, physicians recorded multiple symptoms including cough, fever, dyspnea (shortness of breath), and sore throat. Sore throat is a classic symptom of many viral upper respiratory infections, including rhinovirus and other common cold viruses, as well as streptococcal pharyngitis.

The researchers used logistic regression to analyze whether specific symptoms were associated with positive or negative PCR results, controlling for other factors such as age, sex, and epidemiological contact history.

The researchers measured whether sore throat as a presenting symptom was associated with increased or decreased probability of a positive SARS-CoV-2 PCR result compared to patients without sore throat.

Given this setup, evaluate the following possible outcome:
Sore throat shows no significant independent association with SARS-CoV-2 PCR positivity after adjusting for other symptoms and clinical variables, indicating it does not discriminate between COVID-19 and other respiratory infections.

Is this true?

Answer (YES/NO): NO